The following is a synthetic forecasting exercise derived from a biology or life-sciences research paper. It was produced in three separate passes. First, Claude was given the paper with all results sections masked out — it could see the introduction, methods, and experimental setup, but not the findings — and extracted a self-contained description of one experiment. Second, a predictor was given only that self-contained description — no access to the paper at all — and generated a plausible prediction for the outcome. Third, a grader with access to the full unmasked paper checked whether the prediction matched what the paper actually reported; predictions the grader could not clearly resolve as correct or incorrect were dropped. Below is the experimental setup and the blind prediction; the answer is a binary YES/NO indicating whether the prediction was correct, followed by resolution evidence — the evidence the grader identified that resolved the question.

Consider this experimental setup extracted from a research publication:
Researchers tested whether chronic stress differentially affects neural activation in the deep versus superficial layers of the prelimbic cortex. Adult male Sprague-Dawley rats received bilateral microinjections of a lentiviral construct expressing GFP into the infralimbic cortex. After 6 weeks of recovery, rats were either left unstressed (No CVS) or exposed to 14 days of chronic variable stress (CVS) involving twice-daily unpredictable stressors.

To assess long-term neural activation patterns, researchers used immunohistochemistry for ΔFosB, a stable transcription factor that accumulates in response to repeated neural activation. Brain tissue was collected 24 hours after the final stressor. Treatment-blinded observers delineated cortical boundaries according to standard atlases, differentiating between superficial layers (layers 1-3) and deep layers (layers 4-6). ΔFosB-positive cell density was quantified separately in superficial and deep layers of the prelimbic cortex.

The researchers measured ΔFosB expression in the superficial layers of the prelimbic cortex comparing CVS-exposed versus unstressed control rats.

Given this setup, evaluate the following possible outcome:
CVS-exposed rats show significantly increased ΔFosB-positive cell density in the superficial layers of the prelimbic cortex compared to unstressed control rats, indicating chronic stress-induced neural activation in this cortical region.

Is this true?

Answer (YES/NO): YES